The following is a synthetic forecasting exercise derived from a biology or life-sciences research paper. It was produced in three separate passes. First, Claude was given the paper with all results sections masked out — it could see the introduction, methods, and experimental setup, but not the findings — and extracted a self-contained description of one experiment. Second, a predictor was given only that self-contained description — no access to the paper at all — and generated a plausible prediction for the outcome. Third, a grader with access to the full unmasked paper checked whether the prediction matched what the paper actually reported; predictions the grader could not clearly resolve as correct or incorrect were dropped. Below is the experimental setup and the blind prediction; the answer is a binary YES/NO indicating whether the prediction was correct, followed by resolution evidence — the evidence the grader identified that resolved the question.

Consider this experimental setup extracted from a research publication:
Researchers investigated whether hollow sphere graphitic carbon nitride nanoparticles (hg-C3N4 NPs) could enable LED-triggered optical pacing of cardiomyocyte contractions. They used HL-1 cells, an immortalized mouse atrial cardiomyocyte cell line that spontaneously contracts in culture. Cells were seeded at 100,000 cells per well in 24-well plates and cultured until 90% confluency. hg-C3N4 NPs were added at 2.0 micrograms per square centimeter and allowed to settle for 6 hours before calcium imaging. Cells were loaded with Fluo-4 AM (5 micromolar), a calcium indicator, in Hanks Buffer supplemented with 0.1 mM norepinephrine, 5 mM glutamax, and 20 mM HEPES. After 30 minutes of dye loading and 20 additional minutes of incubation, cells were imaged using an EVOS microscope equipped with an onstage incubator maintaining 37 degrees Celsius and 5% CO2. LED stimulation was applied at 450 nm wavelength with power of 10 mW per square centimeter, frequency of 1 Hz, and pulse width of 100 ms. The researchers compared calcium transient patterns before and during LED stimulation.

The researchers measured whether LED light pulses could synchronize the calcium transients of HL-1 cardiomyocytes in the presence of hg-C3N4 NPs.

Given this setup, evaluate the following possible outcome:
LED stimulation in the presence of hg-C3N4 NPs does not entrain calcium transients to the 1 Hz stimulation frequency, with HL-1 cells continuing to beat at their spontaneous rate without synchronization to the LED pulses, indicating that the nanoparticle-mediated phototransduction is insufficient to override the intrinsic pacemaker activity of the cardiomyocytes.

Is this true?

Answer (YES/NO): NO